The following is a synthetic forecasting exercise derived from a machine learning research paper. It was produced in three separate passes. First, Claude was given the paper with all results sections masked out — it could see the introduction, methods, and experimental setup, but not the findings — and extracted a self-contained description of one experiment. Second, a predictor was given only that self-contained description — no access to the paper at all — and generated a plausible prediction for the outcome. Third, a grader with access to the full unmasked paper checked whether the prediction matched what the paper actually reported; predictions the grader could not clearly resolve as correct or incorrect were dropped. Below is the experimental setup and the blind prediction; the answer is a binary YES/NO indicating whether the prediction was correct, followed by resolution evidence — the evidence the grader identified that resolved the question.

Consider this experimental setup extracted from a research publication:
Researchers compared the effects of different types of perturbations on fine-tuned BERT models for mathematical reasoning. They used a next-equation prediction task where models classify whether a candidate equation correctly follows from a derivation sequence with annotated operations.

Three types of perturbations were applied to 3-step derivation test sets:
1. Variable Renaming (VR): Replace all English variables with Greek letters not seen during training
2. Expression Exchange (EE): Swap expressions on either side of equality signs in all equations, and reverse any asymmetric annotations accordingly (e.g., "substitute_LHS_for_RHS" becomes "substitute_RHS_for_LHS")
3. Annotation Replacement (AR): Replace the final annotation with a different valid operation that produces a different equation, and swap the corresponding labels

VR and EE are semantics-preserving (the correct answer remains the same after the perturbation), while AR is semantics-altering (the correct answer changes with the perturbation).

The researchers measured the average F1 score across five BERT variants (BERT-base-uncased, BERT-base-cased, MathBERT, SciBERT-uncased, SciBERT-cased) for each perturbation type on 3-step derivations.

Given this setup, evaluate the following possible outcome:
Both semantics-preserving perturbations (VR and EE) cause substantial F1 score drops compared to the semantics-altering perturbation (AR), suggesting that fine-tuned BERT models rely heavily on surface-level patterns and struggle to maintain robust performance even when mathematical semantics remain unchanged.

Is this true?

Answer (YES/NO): NO